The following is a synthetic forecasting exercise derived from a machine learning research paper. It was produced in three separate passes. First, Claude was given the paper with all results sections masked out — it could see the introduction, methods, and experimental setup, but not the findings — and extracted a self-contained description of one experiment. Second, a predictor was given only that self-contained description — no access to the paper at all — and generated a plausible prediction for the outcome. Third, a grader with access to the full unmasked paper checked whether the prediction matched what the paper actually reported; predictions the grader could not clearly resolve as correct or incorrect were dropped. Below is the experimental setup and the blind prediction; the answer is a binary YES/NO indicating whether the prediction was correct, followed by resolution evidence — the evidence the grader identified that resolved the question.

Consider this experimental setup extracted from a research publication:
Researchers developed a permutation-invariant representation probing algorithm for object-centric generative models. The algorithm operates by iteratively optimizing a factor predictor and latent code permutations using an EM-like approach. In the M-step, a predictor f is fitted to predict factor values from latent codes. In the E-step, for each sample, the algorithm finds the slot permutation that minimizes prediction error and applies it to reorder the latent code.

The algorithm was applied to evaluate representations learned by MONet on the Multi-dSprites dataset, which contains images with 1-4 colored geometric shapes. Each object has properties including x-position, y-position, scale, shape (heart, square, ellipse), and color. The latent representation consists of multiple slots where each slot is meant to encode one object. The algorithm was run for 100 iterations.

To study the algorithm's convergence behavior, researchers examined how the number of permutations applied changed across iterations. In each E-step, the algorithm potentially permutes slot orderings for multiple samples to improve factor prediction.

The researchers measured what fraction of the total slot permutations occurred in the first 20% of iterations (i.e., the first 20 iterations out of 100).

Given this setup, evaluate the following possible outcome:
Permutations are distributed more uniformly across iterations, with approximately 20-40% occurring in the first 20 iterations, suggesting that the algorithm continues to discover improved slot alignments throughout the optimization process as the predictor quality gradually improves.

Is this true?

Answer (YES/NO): NO